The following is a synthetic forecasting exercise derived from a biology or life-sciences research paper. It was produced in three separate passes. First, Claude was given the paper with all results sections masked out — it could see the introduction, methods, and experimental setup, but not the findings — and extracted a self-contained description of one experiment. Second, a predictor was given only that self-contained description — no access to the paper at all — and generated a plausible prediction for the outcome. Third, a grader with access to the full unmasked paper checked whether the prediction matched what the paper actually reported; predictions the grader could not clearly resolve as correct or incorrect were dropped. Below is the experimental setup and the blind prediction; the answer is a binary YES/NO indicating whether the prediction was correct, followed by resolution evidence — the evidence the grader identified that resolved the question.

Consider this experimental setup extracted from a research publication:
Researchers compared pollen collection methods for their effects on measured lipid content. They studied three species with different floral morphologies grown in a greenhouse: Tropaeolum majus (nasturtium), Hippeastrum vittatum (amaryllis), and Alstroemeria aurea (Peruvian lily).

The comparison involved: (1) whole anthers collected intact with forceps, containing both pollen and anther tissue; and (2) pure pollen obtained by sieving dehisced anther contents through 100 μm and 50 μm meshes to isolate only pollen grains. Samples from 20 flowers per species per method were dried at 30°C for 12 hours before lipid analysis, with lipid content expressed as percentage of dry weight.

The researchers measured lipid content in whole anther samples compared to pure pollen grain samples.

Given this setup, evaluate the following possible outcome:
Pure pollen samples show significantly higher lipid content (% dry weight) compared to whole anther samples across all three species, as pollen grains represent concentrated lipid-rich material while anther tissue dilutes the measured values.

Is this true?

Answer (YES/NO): NO